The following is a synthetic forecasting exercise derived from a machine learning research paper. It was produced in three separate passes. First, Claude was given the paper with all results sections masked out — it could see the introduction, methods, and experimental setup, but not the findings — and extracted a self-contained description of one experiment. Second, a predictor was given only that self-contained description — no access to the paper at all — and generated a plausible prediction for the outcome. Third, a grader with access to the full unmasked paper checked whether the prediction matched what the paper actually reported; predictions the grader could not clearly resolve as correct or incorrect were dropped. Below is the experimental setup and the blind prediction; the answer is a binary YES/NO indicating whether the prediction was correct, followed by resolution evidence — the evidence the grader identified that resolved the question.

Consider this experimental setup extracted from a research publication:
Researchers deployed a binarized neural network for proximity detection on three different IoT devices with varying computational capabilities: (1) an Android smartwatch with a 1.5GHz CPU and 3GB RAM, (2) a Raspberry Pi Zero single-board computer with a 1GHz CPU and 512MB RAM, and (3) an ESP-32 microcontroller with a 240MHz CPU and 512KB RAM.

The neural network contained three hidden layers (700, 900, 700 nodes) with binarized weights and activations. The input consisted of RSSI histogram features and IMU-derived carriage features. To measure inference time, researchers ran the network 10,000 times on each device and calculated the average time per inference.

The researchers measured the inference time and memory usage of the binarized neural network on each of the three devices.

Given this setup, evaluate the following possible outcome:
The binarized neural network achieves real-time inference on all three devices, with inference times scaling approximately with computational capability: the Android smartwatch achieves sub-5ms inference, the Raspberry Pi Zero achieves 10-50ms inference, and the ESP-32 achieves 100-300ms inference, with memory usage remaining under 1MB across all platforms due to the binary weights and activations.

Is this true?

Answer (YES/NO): NO